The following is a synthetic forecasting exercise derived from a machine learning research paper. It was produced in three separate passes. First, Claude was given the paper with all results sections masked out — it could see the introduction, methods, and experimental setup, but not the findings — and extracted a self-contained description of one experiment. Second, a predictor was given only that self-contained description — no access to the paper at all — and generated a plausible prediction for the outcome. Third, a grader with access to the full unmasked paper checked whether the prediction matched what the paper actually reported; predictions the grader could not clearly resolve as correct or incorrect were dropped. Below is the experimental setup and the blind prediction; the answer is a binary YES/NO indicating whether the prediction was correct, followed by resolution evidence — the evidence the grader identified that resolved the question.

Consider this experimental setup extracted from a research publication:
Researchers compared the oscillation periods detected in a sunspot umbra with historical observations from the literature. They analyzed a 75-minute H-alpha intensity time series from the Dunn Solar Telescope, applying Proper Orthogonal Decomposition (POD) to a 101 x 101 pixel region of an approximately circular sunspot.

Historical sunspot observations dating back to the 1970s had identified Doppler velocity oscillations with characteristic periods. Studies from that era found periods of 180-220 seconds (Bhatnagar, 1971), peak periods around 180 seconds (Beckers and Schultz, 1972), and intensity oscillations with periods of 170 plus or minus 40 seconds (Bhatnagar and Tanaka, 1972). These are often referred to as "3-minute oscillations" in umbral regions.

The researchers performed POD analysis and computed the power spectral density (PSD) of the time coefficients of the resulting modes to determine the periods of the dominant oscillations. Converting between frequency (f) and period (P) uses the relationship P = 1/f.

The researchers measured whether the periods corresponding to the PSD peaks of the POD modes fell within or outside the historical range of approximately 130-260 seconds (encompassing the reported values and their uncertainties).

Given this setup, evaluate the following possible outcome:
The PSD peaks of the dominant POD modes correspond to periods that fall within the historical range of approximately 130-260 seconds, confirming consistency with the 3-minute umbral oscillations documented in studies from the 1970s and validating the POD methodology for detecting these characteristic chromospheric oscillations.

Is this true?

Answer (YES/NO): YES